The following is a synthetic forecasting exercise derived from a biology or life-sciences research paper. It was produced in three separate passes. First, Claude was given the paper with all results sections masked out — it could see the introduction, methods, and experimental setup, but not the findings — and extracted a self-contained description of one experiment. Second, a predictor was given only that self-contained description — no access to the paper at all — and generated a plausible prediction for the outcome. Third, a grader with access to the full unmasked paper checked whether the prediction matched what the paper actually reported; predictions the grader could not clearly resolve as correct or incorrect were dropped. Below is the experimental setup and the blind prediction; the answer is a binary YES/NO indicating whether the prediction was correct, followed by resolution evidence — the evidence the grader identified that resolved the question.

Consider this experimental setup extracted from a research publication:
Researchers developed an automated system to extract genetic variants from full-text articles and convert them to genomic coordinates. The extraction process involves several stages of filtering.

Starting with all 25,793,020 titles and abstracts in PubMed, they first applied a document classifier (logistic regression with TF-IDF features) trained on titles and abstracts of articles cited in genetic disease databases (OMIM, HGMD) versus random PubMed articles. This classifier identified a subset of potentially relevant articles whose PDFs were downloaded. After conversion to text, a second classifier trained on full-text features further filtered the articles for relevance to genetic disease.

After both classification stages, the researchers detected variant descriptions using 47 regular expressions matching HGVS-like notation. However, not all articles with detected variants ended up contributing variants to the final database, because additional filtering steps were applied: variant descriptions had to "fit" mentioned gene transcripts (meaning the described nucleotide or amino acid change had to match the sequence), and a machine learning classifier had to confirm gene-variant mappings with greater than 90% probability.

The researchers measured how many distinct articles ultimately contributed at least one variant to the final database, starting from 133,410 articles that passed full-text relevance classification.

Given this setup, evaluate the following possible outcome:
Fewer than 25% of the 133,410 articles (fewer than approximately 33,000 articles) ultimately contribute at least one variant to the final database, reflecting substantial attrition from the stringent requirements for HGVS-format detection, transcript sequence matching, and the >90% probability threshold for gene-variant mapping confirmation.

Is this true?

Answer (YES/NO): NO